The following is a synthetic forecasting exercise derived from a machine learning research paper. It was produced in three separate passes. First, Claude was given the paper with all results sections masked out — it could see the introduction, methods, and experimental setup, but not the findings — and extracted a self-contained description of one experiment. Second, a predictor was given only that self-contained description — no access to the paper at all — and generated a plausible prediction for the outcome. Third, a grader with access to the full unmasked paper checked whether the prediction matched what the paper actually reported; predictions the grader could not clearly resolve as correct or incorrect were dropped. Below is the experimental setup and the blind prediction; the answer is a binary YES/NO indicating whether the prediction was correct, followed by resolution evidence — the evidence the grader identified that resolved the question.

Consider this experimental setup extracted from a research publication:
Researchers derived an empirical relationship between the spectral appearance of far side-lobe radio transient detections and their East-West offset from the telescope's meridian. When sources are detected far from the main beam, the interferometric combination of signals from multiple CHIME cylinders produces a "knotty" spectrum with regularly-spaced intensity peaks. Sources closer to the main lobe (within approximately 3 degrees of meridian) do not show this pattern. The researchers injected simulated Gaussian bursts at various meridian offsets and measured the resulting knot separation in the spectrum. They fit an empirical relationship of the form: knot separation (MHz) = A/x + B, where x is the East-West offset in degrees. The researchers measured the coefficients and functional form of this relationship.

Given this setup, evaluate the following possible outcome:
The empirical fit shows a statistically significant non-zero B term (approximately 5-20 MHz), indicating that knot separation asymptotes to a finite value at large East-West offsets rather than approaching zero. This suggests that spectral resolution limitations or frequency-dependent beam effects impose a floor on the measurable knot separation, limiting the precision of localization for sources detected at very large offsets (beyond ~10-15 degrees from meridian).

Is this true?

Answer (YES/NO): NO